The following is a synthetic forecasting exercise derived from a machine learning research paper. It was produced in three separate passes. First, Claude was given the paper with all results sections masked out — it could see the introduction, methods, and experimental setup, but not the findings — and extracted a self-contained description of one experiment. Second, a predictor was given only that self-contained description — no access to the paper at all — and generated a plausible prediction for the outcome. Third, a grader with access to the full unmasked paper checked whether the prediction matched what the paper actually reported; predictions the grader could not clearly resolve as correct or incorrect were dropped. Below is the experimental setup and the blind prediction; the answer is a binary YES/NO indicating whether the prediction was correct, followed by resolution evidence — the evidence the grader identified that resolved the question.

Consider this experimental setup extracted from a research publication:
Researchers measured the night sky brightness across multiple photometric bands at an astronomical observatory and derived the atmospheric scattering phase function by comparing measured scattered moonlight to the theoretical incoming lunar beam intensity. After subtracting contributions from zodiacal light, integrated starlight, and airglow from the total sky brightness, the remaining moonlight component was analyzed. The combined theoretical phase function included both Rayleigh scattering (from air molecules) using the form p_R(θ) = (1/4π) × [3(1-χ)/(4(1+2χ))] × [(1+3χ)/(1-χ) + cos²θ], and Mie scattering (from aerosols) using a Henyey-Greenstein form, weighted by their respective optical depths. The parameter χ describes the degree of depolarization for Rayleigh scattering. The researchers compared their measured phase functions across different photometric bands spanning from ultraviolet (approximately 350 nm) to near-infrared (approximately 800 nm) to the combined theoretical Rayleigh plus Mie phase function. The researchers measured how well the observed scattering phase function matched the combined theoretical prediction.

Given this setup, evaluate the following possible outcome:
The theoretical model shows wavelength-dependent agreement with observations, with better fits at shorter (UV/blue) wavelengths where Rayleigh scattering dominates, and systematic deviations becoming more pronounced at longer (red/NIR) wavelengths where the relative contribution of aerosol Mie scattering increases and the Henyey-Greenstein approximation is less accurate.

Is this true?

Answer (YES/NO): YES